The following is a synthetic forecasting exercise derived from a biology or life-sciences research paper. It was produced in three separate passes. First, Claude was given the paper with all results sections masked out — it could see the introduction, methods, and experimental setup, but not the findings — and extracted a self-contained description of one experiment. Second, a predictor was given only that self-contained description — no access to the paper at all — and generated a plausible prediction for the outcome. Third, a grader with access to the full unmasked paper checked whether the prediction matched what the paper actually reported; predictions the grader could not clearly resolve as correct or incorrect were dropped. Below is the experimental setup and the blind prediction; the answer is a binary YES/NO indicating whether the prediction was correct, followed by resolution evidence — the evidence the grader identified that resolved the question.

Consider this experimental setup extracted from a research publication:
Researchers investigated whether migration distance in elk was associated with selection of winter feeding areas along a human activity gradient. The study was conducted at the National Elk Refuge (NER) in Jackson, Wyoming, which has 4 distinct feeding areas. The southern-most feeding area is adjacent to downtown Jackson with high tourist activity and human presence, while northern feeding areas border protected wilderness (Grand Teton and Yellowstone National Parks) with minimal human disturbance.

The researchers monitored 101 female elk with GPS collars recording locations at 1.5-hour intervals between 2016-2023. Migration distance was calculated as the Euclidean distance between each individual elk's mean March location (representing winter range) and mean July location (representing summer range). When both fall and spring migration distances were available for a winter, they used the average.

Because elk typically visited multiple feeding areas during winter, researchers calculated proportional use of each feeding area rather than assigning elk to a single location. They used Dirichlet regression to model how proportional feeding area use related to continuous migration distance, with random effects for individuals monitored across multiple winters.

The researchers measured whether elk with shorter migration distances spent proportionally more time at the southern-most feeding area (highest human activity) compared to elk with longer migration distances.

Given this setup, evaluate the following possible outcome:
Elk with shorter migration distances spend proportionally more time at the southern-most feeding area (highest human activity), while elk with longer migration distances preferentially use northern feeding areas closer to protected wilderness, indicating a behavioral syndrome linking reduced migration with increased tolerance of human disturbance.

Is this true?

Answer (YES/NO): NO